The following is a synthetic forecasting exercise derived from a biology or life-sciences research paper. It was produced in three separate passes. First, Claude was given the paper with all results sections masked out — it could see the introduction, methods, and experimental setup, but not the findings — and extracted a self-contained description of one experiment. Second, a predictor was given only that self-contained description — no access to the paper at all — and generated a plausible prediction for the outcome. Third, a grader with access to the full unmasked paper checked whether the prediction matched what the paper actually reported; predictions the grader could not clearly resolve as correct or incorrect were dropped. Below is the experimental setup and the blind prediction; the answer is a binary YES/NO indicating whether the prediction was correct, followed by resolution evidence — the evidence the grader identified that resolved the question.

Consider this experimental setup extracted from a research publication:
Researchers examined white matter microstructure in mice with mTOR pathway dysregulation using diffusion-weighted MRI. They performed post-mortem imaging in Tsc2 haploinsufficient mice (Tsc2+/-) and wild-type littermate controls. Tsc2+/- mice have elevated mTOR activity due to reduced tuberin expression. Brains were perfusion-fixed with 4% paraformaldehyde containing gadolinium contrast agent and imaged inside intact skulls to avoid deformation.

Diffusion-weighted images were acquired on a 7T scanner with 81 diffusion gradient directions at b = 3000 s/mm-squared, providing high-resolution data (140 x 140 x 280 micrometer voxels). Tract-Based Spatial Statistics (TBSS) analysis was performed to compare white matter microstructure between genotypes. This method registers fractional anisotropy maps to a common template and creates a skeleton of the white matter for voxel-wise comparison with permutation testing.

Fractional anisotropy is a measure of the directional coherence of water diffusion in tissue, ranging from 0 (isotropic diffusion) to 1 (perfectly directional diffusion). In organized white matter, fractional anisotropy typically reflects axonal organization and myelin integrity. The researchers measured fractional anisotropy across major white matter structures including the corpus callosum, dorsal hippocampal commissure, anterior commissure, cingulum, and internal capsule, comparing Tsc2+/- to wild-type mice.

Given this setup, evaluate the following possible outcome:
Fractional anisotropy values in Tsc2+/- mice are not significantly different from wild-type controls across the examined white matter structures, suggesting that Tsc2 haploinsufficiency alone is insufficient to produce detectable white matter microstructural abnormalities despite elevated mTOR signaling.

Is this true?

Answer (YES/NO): YES